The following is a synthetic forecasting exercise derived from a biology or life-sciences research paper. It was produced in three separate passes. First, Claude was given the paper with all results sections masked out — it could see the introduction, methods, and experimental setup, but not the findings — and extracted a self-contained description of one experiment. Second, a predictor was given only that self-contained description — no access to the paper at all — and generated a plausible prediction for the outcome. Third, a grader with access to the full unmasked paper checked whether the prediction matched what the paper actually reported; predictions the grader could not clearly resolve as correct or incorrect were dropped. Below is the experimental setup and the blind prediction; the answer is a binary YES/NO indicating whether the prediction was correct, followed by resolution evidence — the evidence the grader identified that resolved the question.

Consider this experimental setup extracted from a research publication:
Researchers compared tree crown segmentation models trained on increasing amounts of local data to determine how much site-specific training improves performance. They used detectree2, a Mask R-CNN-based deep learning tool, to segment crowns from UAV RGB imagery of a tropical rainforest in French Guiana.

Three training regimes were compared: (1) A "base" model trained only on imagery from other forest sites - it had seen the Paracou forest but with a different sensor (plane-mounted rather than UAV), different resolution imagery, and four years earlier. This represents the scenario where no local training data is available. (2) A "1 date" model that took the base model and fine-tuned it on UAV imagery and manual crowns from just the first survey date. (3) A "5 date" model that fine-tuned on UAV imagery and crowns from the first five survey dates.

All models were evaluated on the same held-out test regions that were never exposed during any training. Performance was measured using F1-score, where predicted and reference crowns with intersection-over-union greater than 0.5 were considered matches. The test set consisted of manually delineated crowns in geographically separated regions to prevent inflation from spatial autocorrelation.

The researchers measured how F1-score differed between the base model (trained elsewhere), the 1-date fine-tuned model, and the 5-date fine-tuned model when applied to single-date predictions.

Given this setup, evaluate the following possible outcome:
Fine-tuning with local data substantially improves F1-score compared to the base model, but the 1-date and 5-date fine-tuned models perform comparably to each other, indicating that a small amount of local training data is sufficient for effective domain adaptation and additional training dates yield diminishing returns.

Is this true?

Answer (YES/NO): NO